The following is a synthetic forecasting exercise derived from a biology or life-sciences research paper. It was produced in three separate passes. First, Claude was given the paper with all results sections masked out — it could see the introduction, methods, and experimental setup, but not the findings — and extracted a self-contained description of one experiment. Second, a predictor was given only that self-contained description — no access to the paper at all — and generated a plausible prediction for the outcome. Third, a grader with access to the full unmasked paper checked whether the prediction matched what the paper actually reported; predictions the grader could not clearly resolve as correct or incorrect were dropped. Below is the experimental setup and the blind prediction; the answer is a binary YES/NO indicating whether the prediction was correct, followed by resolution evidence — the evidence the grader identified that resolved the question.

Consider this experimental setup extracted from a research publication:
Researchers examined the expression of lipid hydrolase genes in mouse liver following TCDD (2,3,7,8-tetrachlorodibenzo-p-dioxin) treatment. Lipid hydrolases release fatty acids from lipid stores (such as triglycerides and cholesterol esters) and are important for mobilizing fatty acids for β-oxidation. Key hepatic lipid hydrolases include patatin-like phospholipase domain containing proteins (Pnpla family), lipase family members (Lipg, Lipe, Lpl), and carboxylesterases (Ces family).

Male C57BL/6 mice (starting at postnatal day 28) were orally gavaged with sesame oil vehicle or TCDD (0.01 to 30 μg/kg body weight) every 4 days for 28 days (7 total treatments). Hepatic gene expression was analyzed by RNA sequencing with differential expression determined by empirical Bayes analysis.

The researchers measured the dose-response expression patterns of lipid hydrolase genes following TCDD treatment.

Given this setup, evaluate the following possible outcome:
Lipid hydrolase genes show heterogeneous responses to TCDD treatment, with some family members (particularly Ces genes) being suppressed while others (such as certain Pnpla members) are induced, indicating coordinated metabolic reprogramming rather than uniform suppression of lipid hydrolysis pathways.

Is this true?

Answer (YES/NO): YES